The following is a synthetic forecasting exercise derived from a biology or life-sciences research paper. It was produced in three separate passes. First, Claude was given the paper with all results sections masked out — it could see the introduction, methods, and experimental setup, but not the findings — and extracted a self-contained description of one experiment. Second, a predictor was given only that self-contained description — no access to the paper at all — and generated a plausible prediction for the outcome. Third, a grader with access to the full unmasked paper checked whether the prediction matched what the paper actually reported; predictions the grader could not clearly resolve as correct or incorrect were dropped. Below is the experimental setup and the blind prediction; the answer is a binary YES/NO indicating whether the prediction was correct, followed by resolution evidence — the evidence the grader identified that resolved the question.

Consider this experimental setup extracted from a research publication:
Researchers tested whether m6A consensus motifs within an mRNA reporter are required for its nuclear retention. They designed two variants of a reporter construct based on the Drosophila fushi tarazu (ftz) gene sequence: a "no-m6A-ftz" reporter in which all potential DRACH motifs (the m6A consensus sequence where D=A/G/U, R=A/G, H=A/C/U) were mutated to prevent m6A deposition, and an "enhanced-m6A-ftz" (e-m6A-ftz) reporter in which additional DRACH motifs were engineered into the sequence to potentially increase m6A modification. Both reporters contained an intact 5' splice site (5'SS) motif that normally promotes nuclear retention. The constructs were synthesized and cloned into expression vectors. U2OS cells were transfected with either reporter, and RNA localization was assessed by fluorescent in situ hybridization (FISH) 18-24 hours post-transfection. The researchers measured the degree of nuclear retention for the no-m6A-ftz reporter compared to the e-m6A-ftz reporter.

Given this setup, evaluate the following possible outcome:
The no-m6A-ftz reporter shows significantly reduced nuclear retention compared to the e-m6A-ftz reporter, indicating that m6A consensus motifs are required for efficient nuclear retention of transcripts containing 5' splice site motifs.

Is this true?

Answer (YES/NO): YES